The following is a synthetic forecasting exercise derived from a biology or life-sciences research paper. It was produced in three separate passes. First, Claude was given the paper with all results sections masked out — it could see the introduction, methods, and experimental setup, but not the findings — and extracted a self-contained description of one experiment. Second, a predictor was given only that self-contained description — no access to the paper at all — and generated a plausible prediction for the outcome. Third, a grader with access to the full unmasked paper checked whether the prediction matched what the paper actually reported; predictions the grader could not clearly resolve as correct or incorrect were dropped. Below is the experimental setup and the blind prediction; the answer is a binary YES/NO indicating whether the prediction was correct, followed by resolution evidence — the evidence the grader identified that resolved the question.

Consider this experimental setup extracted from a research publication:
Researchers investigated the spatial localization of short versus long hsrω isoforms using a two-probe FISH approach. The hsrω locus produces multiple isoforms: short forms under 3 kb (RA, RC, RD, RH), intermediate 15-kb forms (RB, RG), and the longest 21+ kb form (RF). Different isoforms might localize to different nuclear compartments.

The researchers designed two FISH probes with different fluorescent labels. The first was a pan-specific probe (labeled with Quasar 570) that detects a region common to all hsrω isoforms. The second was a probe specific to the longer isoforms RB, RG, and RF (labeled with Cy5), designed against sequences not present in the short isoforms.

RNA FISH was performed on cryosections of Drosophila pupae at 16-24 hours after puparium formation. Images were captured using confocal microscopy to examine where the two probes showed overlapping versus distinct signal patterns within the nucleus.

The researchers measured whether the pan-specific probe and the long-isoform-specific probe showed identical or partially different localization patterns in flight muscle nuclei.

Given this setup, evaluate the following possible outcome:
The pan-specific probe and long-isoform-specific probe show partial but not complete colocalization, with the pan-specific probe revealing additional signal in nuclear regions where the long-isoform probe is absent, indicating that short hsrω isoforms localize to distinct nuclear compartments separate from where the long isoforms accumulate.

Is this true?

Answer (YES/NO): NO